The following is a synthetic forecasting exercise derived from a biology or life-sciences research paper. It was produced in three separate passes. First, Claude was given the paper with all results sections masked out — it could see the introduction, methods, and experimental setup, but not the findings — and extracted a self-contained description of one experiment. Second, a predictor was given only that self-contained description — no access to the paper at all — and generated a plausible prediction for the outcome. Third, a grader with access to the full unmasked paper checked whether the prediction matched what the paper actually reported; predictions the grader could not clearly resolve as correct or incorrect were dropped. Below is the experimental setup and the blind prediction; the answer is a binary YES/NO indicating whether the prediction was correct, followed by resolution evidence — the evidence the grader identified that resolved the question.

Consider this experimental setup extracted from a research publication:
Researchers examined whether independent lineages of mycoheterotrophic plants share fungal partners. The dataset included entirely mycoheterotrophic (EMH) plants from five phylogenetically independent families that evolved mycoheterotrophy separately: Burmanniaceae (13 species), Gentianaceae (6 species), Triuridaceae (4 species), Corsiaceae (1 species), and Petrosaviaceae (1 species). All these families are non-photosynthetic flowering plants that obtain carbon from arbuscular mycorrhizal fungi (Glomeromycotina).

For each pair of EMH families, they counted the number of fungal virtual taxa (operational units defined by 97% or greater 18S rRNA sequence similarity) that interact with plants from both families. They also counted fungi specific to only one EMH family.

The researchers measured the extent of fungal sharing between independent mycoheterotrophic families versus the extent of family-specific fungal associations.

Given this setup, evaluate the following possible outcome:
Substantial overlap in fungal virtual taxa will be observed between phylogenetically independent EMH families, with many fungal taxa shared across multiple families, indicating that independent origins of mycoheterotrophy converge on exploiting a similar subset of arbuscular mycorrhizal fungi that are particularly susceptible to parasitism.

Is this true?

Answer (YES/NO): NO